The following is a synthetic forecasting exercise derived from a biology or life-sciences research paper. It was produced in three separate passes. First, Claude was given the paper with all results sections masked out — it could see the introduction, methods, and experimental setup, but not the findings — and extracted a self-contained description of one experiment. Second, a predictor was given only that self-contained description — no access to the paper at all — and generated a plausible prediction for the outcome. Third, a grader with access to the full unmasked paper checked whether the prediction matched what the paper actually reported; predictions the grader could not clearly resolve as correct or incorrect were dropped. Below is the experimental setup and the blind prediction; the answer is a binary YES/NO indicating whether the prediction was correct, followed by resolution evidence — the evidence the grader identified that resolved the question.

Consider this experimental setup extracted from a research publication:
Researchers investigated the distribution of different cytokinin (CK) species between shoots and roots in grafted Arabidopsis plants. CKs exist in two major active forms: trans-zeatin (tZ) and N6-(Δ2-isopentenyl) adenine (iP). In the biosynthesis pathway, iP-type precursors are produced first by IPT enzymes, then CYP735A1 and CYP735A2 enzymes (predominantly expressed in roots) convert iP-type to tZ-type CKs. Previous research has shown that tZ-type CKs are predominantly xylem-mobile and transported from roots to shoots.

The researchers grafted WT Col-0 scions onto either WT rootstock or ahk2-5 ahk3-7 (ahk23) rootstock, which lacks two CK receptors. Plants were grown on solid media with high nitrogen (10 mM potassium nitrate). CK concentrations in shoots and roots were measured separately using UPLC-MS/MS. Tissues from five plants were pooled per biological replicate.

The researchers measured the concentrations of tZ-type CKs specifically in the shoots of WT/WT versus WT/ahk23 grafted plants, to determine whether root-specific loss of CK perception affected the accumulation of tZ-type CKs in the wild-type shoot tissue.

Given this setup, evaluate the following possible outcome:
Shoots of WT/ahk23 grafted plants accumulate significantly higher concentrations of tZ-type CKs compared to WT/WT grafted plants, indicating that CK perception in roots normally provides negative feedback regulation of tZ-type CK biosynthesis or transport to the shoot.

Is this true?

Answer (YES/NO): YES